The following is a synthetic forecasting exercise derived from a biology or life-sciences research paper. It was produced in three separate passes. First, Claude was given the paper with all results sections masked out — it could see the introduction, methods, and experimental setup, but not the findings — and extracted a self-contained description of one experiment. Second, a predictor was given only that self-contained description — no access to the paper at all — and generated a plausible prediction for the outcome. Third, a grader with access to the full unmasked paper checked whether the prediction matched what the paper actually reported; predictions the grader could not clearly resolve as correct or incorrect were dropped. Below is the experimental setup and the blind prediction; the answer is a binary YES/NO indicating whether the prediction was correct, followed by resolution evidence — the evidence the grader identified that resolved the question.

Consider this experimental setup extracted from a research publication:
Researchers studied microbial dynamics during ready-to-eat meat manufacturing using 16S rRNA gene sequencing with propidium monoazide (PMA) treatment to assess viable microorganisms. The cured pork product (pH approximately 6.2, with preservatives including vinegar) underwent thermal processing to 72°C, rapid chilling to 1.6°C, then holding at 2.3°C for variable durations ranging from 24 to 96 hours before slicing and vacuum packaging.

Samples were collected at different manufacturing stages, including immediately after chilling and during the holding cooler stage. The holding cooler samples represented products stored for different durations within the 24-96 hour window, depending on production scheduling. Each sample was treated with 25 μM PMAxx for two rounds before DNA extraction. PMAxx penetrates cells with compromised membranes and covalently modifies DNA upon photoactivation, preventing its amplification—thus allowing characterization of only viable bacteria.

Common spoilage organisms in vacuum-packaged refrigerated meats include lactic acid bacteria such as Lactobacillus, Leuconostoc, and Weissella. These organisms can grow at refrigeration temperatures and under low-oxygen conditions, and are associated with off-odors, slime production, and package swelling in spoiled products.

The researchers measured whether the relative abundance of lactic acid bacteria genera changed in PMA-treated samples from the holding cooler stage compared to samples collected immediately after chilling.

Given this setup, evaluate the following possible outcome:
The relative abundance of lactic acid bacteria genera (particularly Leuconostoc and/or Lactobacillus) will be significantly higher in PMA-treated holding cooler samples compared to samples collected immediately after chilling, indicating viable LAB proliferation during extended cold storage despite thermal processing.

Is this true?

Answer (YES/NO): NO